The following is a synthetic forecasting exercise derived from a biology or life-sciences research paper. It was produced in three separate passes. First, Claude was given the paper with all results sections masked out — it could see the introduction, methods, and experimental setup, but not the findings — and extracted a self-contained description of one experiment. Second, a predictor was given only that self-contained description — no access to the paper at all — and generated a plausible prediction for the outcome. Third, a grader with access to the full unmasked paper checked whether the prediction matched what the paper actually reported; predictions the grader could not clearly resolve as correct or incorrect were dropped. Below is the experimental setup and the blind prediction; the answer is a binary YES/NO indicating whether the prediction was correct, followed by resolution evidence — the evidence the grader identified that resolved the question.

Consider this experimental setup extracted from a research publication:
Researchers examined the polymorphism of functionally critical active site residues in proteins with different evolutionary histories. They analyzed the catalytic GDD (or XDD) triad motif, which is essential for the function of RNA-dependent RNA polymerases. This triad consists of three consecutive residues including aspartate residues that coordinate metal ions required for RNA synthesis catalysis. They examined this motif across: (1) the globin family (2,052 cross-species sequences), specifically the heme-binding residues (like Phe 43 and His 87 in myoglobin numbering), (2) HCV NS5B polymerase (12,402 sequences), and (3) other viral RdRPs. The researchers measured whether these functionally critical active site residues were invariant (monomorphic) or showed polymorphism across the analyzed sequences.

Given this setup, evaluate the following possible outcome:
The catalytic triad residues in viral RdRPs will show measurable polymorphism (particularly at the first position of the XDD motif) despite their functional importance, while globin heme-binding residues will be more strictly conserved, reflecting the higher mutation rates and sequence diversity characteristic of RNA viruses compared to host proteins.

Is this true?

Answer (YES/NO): NO